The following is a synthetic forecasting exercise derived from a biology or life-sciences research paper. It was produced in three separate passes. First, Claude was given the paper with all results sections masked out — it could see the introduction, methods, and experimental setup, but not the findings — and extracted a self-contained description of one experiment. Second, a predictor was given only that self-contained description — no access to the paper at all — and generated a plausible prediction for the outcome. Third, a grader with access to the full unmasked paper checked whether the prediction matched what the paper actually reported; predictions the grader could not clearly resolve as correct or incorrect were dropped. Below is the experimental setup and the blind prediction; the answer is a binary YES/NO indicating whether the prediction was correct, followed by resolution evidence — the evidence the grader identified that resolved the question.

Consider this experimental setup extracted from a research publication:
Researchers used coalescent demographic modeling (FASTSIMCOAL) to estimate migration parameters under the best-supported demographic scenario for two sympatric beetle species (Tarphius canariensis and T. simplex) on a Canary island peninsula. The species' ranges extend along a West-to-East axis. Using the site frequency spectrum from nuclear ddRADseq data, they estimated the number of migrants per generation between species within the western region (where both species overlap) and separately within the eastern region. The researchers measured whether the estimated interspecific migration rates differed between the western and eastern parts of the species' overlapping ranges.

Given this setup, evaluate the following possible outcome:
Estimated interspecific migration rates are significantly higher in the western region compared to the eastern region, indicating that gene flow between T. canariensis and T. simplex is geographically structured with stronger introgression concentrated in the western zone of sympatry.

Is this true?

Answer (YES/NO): YES